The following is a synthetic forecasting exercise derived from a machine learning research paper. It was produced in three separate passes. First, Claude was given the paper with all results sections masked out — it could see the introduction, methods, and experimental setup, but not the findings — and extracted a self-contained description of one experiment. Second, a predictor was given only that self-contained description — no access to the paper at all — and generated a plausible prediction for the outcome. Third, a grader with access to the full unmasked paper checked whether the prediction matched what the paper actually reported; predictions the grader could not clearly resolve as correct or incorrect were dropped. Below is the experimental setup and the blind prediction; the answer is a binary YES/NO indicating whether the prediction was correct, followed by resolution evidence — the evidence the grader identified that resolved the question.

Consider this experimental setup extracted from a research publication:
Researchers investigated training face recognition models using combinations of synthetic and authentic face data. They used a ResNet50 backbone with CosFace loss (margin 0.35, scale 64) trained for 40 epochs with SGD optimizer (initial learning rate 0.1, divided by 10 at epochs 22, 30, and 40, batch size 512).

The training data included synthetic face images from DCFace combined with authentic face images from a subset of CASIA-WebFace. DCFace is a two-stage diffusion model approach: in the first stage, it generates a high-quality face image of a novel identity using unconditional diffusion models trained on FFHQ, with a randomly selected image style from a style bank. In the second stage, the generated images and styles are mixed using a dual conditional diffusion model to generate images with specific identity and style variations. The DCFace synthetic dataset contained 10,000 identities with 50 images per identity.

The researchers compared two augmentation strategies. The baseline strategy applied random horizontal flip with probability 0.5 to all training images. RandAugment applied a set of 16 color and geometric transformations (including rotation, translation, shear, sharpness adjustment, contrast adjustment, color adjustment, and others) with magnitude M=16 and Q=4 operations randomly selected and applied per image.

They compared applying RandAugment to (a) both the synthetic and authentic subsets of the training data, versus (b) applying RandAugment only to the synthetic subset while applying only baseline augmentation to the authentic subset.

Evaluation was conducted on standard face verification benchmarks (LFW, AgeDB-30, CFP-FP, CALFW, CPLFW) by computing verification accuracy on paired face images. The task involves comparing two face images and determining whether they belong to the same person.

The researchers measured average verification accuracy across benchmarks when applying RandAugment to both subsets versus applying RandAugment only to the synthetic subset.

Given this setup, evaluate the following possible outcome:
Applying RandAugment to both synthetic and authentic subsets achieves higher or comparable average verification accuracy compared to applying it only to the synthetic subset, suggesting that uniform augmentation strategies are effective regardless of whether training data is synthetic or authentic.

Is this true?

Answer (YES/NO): NO